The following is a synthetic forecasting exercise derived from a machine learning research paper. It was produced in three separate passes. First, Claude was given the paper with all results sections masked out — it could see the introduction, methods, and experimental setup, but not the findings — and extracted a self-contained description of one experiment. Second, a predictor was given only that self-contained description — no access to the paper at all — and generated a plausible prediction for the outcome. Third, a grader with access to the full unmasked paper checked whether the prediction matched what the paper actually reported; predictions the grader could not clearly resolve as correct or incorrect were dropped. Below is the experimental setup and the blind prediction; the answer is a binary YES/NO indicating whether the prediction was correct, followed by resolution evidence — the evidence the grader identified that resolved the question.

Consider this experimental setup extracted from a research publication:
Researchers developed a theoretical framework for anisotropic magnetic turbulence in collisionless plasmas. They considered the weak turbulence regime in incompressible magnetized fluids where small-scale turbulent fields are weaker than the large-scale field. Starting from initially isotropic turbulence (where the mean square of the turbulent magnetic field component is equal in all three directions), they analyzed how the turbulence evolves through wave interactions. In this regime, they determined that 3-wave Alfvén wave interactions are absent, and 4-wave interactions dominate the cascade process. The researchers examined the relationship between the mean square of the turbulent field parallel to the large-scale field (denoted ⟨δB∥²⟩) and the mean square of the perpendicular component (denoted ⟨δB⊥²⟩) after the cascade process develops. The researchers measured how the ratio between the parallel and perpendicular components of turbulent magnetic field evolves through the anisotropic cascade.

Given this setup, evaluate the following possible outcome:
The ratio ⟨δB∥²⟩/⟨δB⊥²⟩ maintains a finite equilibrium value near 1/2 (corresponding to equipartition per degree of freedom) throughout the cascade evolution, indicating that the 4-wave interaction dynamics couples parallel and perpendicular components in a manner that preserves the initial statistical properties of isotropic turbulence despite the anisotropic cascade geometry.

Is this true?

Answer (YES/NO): NO